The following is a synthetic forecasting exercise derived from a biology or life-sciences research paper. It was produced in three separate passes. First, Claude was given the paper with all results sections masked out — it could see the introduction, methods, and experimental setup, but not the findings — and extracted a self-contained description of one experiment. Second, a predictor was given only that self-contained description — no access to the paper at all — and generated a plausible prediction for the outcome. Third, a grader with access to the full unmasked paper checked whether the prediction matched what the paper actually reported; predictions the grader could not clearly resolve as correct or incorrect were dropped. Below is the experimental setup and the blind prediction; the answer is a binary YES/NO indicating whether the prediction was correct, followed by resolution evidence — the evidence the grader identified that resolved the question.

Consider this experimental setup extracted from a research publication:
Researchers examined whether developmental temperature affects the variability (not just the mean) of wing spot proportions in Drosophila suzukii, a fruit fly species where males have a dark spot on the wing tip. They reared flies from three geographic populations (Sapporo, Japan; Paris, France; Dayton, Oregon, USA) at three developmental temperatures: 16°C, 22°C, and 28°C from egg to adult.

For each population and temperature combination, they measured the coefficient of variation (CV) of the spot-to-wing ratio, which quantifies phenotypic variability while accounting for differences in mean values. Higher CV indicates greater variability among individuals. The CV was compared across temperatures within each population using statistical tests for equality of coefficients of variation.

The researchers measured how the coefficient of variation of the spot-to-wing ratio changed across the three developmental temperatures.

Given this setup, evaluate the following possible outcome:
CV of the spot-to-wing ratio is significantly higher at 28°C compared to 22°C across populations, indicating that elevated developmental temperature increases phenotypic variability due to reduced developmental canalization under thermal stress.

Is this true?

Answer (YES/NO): NO